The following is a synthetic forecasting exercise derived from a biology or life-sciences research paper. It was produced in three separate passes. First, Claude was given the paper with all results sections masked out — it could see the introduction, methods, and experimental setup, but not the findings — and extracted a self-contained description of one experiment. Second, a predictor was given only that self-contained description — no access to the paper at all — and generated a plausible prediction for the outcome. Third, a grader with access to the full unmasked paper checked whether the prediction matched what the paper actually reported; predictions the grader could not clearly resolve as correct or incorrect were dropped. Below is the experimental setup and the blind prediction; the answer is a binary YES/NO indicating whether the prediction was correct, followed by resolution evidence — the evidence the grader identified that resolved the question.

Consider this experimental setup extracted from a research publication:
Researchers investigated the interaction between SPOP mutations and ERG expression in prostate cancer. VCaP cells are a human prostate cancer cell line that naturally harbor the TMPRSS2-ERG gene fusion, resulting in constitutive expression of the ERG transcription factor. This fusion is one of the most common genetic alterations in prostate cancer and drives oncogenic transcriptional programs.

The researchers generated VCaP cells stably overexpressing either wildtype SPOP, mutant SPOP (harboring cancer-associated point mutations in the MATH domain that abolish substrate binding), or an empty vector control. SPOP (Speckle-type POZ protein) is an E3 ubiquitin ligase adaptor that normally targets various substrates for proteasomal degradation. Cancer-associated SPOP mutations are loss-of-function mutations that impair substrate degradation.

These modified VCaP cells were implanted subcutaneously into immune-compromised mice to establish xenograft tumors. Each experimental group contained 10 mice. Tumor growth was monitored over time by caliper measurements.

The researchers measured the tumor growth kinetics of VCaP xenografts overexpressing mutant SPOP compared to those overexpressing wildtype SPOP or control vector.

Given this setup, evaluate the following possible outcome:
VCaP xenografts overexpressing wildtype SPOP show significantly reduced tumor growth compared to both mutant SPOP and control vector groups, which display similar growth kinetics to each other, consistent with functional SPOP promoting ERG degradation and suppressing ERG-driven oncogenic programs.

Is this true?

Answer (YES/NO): NO